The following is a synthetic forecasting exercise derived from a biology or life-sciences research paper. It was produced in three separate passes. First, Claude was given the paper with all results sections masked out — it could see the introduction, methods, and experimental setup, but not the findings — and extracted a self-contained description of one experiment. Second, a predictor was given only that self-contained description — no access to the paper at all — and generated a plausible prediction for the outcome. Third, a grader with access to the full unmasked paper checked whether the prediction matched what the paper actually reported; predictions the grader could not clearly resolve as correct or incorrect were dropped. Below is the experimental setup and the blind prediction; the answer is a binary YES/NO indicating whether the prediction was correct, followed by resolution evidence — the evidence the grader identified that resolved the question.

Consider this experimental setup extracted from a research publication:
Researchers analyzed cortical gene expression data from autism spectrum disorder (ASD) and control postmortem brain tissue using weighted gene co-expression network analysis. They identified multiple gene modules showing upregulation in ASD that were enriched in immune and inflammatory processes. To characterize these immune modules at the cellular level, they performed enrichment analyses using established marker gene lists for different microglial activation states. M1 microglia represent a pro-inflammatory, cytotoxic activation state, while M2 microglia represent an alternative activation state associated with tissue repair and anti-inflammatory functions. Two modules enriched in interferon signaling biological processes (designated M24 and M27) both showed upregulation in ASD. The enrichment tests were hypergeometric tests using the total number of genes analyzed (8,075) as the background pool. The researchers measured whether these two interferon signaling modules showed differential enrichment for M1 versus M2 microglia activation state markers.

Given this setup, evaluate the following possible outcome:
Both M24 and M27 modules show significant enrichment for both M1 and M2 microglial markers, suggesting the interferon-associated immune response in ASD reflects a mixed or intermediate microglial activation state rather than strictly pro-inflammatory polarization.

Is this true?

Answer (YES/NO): NO